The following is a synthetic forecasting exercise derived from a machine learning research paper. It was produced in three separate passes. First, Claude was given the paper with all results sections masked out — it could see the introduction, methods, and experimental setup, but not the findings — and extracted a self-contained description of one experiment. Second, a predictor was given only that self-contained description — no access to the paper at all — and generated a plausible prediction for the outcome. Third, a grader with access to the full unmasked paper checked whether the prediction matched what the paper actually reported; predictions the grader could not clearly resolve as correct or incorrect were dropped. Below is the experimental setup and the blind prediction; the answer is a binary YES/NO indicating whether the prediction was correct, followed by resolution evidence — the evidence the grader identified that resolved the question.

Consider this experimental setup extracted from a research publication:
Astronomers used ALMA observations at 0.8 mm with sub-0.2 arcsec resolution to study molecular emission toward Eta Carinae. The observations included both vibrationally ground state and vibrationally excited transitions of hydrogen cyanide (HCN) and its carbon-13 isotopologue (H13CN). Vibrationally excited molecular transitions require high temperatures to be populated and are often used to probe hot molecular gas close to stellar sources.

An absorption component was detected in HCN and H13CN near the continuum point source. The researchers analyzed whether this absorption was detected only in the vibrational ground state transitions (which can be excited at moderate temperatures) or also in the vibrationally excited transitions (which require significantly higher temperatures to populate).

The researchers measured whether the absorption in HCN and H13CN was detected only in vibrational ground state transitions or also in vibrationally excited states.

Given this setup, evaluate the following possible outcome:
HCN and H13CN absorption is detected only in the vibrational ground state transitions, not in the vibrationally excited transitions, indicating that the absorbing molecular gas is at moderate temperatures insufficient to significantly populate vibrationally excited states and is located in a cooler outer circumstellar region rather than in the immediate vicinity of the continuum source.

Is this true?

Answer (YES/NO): NO